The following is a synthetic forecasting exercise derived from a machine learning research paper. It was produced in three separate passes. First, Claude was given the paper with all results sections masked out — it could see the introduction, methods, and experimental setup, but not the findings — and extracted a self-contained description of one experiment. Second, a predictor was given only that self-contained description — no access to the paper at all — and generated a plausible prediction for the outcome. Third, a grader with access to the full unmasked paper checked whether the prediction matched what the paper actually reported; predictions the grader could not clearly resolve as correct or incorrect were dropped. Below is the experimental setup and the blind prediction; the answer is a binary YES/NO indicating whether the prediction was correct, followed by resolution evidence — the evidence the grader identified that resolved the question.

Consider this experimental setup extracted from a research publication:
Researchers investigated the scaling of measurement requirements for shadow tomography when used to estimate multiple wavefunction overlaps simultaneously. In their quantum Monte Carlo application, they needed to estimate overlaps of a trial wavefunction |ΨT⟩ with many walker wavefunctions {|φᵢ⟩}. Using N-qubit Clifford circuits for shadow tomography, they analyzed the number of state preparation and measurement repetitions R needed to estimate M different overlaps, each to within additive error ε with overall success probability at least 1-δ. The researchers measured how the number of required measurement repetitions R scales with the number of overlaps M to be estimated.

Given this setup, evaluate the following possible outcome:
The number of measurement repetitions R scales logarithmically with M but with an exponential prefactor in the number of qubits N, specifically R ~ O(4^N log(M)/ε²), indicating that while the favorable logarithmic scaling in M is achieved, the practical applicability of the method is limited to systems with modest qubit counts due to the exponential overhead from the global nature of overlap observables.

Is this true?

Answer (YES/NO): NO